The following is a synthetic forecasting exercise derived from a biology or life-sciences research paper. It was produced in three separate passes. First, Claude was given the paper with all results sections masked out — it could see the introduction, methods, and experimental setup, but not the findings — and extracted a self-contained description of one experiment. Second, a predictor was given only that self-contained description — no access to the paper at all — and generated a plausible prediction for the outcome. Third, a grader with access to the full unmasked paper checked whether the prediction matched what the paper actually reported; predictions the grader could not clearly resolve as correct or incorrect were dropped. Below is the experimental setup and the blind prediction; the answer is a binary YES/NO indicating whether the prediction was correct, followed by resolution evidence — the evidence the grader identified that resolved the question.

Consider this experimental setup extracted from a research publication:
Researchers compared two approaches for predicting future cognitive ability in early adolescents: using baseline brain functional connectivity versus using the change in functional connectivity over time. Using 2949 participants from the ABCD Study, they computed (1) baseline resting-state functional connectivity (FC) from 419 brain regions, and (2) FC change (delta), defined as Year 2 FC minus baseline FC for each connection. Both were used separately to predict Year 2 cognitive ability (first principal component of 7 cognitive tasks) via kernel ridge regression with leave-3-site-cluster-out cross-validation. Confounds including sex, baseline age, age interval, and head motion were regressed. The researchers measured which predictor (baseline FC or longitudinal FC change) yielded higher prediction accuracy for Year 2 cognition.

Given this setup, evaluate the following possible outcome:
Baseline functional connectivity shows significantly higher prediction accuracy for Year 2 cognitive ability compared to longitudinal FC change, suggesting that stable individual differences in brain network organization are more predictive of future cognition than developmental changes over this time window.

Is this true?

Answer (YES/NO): YES